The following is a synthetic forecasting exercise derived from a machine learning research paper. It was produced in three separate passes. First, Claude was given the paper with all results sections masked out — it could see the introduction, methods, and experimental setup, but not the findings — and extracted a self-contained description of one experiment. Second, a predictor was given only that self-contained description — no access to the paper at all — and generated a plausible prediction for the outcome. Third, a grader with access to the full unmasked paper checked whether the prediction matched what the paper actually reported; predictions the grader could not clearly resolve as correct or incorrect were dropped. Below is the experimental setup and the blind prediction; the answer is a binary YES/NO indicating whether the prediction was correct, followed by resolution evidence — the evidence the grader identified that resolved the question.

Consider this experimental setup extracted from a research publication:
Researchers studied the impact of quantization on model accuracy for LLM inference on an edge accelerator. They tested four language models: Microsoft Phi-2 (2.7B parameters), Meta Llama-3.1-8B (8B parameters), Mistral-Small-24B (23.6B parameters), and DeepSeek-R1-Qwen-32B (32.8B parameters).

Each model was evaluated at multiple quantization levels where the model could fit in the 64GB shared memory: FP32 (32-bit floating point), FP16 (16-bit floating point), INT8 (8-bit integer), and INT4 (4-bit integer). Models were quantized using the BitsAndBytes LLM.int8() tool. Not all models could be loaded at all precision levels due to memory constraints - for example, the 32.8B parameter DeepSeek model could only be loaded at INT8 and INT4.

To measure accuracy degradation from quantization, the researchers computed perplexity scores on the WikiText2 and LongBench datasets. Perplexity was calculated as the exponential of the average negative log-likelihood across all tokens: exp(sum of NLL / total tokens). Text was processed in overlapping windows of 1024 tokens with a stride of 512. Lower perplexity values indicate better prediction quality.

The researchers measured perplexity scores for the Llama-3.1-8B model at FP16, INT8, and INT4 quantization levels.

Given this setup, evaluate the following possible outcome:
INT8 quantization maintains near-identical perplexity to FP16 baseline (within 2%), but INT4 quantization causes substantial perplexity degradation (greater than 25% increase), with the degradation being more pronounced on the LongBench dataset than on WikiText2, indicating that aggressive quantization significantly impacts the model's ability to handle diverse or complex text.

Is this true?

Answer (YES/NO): NO